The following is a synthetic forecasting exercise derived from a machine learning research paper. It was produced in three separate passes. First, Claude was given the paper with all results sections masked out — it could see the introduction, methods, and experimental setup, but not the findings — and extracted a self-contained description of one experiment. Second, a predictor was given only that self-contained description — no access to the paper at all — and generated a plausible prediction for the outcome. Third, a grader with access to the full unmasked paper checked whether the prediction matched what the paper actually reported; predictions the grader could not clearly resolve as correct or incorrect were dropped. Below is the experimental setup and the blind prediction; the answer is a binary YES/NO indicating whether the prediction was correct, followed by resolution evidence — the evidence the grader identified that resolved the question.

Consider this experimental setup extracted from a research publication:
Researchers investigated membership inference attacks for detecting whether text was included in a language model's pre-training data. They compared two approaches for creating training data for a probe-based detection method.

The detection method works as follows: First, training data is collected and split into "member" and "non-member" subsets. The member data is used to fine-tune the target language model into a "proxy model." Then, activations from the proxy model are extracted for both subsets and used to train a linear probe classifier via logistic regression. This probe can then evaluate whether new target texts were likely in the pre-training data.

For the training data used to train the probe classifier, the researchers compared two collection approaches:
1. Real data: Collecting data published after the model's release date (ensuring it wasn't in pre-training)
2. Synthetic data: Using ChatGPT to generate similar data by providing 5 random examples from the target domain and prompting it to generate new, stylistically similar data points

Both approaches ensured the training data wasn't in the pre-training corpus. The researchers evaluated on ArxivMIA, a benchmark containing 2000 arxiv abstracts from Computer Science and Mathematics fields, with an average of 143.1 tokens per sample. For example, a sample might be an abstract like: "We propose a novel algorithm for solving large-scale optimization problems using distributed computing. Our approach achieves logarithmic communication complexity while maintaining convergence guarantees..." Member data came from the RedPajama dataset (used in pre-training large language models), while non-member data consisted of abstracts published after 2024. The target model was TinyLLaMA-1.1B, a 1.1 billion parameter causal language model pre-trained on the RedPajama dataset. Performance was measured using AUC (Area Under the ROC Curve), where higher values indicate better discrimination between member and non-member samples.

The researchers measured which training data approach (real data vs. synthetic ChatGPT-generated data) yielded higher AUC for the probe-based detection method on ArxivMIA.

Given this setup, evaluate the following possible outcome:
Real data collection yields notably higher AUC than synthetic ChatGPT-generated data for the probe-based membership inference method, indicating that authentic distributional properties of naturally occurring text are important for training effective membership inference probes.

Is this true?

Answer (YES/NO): NO